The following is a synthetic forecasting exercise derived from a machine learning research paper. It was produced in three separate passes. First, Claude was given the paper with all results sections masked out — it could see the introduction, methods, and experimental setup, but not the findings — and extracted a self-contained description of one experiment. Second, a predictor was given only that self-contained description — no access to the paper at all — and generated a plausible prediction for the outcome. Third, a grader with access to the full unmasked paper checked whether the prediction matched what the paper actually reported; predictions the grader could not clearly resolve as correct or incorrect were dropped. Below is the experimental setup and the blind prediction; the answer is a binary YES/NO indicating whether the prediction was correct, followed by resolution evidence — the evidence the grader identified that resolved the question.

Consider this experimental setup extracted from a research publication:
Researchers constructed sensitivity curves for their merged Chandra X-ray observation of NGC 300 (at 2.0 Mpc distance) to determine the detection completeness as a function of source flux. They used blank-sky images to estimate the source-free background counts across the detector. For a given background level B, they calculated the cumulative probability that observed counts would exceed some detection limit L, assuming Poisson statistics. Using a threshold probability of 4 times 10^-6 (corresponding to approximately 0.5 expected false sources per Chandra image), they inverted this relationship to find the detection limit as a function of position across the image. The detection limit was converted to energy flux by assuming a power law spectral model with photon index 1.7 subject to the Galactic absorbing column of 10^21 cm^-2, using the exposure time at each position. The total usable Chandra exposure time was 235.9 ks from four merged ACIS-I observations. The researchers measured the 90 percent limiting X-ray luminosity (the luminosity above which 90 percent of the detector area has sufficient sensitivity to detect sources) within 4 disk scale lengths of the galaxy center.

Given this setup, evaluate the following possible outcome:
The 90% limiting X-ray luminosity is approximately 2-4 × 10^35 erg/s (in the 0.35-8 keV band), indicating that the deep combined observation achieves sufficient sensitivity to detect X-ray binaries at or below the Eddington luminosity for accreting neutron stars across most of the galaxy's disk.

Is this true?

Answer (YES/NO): NO